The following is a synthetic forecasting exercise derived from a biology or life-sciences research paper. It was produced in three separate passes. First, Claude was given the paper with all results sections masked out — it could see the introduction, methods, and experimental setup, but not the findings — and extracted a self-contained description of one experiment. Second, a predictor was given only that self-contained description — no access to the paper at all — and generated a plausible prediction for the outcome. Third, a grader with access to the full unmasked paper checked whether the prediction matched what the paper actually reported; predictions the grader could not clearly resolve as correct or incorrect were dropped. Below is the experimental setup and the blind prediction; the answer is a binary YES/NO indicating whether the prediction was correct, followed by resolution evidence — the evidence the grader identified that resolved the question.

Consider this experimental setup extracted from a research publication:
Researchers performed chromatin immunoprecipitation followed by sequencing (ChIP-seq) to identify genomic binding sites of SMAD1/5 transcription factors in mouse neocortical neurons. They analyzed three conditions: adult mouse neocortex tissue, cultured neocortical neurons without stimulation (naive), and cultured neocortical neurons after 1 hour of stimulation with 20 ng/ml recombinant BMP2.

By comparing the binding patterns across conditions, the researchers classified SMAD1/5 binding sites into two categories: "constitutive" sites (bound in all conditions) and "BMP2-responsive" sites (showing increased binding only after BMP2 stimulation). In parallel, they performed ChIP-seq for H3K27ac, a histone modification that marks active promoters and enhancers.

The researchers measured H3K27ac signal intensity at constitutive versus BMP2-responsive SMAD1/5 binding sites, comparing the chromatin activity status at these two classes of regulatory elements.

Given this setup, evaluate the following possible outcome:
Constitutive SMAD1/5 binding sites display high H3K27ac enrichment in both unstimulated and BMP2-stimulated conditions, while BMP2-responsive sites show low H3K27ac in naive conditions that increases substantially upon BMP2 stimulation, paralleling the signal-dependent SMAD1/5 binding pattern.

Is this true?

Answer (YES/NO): NO